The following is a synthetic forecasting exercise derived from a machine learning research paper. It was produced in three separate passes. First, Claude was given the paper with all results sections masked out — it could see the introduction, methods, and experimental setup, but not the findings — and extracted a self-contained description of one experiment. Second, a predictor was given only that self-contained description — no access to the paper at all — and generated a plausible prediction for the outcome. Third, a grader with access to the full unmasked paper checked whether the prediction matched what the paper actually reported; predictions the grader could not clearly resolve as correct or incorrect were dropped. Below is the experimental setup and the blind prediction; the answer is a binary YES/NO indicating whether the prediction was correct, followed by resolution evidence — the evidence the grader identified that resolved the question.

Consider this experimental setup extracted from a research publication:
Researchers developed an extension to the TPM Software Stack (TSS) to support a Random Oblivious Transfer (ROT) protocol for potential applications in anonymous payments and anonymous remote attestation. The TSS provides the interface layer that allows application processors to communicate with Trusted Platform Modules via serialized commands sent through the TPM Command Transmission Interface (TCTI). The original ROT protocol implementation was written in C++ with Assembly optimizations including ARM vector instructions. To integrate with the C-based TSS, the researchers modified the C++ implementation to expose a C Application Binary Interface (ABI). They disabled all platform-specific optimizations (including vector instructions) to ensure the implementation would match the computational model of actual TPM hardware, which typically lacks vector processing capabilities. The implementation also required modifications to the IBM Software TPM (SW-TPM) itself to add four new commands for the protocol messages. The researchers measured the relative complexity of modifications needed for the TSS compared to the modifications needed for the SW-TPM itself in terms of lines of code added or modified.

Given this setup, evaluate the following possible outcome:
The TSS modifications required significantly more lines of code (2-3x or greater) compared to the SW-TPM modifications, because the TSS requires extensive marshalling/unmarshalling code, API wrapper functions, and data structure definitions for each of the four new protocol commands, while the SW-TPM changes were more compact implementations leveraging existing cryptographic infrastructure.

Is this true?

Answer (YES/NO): YES